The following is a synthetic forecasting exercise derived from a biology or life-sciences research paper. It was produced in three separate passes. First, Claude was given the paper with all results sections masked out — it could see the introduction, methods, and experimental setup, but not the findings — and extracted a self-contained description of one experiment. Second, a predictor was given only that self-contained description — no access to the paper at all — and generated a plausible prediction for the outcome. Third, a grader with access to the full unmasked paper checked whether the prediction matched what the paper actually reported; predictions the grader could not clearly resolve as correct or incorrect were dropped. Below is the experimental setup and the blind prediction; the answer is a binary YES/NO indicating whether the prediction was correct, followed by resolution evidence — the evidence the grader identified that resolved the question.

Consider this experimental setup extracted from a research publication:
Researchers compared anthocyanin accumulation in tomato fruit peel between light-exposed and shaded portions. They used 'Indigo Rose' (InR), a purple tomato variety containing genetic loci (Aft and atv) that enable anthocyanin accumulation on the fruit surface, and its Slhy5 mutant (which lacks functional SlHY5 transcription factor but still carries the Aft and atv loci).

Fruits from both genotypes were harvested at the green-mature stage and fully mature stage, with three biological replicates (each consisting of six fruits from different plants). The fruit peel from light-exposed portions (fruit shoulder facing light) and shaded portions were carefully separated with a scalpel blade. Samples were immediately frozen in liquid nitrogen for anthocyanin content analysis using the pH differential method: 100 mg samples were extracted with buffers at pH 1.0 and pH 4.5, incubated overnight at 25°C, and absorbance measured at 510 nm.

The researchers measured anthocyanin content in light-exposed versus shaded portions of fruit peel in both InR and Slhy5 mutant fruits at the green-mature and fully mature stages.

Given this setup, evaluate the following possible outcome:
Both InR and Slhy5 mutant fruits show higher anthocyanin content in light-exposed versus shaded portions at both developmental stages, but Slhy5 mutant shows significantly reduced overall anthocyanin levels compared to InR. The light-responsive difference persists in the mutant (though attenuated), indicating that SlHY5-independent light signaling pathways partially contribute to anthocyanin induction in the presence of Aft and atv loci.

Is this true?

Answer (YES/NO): YES